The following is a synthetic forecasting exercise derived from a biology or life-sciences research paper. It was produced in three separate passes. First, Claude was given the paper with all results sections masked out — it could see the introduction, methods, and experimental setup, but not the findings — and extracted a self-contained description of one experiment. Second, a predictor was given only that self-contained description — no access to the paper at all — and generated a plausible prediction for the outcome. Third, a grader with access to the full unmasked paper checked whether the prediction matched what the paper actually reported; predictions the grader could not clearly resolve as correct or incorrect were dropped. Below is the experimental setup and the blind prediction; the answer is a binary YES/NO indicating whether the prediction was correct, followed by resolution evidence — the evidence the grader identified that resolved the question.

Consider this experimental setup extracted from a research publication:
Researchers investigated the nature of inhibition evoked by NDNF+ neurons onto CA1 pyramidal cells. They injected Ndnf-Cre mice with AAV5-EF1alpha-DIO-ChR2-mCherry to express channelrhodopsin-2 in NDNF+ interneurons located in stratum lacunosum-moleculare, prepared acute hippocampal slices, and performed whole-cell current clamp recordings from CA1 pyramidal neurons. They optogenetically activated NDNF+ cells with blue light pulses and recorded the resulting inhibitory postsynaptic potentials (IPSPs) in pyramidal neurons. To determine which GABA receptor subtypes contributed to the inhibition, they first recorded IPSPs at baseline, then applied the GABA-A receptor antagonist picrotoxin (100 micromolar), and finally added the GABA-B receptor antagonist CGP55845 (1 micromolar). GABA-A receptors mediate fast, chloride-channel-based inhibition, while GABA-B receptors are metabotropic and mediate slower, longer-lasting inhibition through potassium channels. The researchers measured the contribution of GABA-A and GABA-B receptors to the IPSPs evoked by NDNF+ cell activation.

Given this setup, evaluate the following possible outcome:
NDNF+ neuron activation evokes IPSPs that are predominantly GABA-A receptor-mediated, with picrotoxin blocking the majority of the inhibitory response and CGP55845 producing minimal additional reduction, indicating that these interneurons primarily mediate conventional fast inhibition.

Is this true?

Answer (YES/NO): NO